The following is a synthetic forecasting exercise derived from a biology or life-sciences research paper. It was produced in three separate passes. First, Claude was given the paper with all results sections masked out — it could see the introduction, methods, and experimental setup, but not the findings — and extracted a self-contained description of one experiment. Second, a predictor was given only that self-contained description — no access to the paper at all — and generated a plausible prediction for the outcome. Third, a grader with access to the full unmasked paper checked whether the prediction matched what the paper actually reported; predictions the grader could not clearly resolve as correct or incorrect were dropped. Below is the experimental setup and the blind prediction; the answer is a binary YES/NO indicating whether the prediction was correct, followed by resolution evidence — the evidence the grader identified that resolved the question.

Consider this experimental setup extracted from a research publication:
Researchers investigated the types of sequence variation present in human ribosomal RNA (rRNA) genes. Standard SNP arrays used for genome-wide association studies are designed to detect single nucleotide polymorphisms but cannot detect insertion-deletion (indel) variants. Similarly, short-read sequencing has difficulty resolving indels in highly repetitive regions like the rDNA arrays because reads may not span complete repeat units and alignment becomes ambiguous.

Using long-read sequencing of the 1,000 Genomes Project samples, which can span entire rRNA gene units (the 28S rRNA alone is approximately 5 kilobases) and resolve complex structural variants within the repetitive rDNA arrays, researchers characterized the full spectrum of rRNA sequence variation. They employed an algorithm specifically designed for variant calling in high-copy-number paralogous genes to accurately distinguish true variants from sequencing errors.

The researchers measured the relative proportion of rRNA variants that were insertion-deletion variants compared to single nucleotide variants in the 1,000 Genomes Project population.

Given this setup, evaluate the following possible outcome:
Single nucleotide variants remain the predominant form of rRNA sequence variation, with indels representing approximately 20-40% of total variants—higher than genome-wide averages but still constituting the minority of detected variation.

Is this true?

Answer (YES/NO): NO